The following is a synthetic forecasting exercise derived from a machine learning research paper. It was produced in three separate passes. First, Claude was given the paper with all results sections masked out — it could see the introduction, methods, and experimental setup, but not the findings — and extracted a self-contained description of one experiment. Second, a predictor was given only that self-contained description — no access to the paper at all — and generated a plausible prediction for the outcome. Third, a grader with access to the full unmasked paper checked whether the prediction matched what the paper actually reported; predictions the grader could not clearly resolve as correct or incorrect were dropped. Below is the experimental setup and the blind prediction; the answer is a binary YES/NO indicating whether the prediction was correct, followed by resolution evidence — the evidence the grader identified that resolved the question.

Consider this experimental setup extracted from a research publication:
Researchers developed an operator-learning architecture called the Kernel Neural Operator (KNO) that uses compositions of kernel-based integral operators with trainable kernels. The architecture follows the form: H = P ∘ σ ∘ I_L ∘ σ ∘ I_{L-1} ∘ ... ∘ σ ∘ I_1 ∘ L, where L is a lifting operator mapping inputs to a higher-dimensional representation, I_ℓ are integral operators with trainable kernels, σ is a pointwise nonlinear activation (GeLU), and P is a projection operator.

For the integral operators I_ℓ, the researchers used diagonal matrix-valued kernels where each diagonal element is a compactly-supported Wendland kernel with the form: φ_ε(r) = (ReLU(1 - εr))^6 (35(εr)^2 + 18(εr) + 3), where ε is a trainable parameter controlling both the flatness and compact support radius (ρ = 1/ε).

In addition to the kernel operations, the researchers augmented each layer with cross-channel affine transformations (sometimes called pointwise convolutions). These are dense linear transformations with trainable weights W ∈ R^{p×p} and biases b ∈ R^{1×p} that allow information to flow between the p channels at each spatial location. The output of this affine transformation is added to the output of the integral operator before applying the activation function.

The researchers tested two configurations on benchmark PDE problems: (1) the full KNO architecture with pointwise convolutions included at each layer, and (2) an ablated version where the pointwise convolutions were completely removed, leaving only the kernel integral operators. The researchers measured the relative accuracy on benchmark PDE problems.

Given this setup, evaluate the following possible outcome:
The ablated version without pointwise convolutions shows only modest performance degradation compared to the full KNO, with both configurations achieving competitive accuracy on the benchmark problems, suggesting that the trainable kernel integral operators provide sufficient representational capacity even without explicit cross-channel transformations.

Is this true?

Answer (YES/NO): NO